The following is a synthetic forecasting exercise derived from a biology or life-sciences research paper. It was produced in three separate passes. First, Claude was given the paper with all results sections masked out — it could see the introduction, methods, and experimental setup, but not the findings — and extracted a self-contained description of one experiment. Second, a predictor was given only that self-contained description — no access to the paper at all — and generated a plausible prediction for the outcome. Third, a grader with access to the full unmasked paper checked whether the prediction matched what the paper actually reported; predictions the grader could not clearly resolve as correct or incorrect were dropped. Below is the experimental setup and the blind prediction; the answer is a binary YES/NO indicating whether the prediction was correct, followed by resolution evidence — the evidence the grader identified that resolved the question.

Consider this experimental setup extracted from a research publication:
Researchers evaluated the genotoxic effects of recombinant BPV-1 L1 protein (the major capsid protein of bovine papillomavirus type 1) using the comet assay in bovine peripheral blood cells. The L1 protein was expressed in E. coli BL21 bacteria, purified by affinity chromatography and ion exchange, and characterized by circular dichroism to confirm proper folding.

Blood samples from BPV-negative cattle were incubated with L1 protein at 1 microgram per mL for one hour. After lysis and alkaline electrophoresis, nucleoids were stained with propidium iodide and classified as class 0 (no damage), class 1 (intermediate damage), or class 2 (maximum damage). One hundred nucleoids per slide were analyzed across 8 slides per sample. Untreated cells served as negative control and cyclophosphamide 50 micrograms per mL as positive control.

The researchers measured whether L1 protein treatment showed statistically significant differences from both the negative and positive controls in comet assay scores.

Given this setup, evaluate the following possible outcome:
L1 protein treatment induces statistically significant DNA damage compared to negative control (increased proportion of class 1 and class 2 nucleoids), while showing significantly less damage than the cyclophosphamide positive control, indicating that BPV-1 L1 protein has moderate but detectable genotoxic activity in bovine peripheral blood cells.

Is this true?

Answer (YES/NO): NO